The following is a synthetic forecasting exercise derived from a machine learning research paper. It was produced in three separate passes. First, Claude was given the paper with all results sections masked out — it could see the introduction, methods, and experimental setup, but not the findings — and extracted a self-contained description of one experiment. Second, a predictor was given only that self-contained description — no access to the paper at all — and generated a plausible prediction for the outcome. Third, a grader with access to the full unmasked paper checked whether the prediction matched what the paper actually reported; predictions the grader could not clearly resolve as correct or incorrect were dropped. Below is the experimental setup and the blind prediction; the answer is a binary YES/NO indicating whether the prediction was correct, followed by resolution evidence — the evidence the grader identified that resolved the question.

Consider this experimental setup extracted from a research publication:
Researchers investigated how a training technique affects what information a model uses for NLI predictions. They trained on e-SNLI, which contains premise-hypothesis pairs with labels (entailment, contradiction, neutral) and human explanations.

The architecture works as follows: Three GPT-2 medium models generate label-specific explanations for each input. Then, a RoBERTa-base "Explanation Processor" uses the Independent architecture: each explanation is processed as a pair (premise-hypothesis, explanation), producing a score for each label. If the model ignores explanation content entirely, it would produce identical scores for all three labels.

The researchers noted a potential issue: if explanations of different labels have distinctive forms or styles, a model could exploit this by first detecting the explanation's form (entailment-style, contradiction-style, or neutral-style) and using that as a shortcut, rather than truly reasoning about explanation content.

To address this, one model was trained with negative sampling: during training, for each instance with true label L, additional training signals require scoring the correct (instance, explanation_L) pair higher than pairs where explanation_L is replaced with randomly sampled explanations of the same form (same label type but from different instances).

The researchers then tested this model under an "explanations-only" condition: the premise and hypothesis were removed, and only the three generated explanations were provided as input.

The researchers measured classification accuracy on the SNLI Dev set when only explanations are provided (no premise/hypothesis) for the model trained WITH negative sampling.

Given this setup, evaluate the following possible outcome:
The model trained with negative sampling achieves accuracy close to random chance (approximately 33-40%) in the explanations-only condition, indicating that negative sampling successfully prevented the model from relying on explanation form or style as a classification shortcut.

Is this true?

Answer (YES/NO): NO